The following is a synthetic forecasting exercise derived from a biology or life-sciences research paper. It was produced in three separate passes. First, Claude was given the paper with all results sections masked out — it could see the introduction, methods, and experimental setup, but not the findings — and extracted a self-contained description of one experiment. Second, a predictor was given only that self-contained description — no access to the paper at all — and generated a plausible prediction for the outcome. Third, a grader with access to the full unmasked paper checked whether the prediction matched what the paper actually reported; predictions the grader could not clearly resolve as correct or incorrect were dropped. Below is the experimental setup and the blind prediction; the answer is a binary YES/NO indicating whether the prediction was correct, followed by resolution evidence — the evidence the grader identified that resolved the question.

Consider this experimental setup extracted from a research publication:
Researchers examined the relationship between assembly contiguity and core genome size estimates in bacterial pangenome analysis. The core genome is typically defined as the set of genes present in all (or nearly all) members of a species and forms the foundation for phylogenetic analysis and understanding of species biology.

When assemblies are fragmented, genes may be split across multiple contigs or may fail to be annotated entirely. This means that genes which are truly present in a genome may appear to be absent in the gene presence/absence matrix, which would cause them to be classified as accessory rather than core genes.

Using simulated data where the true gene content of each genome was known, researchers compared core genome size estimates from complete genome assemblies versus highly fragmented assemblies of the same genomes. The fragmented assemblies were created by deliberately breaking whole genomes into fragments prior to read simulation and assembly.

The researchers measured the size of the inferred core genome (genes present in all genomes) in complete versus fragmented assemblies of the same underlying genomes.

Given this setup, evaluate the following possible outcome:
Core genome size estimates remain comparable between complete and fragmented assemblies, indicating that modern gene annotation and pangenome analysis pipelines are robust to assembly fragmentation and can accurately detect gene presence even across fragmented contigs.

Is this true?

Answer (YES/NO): NO